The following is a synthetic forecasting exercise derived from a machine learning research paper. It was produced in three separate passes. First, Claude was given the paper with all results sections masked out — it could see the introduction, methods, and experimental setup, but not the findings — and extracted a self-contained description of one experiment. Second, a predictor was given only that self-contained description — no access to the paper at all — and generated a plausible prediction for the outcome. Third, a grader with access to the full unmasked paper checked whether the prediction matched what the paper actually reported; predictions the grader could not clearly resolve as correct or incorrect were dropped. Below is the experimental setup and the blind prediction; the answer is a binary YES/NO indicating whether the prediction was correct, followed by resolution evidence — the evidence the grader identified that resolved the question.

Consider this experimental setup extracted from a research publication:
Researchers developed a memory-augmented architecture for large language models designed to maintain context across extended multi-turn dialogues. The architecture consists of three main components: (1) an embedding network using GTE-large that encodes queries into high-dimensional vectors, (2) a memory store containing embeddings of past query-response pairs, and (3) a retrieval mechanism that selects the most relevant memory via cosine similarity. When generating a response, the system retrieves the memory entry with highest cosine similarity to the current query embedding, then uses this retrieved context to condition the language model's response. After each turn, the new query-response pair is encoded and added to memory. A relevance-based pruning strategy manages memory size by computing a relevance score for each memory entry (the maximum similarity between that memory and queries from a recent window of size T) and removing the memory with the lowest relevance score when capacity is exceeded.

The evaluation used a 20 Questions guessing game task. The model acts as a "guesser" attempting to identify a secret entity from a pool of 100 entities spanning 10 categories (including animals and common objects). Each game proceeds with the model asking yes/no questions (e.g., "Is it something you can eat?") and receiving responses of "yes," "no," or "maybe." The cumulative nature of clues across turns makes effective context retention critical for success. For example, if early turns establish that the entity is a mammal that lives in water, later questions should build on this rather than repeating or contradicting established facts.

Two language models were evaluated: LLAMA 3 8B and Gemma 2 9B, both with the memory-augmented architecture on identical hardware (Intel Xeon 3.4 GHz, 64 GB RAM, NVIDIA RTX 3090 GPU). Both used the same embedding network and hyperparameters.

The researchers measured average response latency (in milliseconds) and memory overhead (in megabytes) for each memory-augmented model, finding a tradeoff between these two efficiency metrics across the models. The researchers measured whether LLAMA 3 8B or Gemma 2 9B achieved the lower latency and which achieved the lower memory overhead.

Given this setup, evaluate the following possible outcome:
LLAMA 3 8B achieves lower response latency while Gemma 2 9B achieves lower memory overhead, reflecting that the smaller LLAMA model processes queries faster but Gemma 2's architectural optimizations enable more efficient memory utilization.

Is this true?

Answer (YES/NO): NO